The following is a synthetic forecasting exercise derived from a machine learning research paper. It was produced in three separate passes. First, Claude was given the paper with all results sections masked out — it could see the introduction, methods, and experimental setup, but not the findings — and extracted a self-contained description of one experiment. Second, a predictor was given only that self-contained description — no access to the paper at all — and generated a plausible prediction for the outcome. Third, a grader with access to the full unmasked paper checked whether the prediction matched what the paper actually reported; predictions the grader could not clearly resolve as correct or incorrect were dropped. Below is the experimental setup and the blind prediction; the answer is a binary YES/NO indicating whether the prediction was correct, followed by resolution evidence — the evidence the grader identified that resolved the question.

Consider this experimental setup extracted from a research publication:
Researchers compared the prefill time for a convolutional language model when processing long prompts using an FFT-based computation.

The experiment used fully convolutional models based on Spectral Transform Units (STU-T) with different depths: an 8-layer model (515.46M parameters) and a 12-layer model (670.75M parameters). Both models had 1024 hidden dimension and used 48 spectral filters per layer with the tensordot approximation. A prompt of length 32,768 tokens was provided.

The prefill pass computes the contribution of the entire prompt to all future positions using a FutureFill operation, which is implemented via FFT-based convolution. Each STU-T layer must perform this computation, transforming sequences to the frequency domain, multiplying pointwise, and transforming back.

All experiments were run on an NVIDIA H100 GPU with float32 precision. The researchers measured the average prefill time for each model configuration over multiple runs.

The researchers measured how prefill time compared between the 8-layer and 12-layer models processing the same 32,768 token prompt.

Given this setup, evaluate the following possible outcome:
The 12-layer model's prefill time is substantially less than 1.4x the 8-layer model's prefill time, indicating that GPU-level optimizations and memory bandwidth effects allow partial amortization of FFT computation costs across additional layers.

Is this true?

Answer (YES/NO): NO